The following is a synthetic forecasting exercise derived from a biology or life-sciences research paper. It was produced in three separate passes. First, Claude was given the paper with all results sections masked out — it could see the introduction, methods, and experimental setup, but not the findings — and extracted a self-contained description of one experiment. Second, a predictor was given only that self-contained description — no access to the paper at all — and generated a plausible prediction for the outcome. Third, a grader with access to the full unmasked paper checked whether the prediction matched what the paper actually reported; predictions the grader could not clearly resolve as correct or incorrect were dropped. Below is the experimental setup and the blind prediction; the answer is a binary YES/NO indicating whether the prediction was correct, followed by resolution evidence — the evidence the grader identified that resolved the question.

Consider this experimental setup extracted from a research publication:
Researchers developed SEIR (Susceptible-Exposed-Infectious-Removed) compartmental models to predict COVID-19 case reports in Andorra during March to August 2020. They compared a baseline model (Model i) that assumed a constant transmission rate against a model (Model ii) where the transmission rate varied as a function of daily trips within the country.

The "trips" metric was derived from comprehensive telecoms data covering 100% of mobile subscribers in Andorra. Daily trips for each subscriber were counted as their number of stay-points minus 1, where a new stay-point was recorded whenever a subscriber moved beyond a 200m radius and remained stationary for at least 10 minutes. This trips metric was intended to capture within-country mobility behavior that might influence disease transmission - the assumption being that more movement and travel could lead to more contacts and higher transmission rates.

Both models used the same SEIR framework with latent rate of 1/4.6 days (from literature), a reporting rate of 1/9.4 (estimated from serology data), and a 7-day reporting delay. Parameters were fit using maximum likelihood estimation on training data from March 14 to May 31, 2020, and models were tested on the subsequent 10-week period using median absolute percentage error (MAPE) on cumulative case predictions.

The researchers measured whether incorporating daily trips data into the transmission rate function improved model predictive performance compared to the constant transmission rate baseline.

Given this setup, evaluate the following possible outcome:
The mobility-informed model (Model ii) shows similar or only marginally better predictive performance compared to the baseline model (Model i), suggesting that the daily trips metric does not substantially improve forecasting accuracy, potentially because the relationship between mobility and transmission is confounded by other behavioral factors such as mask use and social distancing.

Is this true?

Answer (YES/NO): NO